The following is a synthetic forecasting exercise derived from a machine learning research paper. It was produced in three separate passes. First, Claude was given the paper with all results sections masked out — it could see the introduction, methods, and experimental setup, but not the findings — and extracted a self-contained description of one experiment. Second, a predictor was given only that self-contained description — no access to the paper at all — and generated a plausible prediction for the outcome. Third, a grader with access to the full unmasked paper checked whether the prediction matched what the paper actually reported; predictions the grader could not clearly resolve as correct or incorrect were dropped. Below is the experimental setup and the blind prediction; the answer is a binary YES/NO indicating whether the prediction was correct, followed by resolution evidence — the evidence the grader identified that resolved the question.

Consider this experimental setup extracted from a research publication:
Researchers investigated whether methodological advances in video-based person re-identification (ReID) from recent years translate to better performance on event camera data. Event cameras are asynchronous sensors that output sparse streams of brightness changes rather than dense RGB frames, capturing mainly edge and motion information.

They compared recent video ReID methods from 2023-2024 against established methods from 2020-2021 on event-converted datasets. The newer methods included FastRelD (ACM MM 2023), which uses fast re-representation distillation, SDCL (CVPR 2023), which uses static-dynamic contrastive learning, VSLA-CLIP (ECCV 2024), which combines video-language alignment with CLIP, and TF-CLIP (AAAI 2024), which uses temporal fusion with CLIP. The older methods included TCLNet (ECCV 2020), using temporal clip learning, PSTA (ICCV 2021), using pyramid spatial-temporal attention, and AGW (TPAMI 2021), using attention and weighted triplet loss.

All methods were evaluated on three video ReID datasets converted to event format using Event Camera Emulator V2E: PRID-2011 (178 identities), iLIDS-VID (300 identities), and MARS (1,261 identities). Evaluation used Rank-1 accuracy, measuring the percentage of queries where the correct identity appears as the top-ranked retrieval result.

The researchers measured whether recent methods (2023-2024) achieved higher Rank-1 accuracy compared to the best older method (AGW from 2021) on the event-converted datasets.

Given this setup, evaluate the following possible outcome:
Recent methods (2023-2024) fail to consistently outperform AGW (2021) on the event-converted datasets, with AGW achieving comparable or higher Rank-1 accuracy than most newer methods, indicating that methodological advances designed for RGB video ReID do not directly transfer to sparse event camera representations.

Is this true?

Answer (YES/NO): YES